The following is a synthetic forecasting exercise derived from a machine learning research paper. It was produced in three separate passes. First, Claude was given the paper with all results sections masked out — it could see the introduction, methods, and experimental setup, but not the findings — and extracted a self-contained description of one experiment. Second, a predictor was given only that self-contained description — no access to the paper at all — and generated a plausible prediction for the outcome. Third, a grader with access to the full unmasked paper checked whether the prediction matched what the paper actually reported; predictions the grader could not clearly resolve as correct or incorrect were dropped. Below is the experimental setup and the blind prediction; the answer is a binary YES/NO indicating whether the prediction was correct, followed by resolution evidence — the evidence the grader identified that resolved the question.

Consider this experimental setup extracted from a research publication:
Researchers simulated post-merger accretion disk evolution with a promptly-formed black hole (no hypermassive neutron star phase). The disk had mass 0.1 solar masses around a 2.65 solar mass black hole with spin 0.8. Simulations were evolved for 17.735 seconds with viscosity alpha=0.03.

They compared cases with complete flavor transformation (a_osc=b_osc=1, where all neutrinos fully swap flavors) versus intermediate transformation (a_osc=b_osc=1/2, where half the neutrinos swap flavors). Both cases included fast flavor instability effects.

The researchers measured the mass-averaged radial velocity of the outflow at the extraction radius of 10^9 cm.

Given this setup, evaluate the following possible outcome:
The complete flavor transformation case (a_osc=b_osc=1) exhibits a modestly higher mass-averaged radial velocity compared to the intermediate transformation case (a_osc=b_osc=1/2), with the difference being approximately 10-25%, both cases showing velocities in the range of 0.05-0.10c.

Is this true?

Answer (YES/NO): NO